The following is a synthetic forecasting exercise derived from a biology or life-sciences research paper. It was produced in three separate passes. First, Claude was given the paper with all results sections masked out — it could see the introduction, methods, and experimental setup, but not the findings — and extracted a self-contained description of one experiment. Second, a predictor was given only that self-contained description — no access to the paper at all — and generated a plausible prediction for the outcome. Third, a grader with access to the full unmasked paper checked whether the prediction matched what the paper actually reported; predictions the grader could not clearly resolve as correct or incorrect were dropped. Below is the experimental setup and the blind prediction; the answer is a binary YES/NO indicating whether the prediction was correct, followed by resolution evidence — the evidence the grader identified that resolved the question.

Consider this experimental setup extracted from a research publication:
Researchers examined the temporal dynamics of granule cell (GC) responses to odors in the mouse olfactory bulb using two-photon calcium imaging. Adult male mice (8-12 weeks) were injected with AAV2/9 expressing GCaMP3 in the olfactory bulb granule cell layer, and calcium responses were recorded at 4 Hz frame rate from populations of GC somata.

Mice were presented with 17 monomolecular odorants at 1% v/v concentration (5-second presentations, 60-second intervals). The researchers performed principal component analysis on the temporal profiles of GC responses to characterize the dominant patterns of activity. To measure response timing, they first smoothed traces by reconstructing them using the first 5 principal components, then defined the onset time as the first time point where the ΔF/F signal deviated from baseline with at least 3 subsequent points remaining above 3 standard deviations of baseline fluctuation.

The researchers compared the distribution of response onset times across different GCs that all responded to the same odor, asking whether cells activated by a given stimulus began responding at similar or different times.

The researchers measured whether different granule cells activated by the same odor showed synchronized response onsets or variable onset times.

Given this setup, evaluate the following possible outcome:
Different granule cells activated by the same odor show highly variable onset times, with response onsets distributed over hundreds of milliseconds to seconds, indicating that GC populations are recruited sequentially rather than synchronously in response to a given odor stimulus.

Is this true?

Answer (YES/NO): YES